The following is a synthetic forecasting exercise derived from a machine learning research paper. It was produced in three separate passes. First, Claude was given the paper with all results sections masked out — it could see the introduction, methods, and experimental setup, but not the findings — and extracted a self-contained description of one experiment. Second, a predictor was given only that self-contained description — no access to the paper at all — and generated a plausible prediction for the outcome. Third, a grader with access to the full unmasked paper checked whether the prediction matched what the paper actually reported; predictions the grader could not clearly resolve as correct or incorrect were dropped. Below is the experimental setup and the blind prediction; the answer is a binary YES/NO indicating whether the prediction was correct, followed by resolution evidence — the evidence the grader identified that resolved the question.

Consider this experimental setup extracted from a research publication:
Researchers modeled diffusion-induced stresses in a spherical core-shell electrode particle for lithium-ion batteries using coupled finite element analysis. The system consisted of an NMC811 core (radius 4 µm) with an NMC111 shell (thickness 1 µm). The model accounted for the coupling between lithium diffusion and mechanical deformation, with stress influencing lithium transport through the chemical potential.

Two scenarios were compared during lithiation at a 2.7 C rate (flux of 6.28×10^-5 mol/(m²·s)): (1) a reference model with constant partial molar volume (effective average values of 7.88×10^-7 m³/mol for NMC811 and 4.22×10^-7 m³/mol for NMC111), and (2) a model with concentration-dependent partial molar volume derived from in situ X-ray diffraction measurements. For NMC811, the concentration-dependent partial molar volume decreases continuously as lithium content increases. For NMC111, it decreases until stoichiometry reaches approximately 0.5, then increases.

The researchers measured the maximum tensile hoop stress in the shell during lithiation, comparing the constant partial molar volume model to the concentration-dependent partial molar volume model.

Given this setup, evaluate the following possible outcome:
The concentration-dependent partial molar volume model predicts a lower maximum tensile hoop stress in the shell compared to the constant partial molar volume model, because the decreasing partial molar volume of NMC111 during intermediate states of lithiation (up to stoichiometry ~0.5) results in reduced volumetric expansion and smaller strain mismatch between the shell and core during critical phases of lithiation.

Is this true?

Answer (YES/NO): YES